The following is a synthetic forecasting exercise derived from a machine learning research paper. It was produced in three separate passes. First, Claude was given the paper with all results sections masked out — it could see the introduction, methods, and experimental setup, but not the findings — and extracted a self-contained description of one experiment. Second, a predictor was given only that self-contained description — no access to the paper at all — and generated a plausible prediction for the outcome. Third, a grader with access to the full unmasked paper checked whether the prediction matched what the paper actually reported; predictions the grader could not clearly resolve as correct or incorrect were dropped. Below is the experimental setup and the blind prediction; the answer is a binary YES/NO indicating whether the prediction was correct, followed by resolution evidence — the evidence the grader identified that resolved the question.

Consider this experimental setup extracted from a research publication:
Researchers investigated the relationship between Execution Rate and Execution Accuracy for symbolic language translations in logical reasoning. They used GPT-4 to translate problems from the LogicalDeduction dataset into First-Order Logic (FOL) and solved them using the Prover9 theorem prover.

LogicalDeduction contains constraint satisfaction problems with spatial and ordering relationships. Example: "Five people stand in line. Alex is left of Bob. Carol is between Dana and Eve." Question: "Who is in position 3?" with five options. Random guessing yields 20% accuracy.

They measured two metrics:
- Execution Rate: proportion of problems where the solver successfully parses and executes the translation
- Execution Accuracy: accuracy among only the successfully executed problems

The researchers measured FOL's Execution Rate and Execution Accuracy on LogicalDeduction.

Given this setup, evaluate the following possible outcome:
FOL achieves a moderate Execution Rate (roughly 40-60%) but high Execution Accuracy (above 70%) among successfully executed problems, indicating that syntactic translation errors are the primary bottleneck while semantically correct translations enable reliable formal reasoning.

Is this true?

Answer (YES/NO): NO